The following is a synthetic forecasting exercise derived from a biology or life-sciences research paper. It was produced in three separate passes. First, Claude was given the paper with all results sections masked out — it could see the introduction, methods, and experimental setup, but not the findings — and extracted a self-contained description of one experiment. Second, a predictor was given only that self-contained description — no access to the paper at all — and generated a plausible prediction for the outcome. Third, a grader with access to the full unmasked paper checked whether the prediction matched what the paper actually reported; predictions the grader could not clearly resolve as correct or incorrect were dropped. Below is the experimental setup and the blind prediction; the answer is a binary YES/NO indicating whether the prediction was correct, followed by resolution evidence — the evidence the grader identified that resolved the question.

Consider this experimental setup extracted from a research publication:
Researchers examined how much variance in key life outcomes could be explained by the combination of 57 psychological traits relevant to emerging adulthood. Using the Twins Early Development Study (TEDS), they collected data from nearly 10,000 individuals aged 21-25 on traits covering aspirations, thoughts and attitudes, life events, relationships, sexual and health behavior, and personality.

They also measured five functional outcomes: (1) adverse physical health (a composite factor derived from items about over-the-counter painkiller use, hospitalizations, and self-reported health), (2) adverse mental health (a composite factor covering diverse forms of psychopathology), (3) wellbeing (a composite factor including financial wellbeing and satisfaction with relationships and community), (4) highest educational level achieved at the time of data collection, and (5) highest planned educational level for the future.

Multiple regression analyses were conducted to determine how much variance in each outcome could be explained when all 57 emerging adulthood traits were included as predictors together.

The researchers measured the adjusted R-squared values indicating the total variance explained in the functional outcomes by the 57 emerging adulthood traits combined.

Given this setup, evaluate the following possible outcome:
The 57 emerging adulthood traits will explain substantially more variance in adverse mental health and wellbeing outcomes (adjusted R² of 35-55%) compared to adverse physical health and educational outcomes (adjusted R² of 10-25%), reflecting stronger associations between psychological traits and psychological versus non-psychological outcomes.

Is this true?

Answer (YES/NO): NO